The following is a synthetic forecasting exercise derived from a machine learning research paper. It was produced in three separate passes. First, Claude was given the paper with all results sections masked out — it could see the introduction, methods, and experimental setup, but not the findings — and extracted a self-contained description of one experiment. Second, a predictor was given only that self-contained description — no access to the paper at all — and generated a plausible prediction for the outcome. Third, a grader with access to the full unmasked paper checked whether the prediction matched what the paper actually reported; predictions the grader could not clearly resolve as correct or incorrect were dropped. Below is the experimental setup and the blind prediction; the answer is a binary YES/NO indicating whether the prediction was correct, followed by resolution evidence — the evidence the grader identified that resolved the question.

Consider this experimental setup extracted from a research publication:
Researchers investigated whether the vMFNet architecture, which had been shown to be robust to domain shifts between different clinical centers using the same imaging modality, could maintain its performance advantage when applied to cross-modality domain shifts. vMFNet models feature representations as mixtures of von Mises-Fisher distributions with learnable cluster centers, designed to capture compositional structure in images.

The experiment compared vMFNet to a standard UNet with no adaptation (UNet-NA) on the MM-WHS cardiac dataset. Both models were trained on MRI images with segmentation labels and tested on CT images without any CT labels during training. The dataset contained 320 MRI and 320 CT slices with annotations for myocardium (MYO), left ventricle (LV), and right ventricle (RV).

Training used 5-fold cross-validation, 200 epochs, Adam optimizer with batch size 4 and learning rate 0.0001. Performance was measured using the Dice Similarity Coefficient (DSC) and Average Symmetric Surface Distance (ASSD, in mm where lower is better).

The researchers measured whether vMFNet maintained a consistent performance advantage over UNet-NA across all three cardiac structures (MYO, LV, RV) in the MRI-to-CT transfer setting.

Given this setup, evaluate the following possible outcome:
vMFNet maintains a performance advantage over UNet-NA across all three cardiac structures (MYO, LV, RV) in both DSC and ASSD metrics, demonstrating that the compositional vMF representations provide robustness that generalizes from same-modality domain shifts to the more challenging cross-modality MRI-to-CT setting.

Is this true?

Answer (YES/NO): NO